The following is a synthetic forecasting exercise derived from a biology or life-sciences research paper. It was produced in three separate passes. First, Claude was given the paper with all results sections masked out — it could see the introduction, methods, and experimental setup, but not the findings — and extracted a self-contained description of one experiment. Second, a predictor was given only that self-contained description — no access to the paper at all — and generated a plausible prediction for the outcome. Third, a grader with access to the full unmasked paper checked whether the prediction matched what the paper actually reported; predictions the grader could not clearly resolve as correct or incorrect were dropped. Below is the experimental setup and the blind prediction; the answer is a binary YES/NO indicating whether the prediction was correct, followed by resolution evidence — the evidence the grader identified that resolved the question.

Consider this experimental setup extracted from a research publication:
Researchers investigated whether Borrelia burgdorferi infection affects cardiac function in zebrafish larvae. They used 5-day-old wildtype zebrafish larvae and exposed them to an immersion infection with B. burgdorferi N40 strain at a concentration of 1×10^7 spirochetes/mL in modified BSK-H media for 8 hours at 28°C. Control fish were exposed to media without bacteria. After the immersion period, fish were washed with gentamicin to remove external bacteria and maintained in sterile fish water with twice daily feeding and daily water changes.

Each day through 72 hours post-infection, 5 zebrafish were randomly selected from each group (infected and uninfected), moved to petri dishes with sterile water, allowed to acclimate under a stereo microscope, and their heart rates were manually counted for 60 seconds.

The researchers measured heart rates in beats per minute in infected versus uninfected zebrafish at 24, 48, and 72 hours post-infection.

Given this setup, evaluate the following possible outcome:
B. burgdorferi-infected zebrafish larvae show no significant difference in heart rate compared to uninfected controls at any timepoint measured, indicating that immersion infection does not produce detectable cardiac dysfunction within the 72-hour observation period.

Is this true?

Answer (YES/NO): NO